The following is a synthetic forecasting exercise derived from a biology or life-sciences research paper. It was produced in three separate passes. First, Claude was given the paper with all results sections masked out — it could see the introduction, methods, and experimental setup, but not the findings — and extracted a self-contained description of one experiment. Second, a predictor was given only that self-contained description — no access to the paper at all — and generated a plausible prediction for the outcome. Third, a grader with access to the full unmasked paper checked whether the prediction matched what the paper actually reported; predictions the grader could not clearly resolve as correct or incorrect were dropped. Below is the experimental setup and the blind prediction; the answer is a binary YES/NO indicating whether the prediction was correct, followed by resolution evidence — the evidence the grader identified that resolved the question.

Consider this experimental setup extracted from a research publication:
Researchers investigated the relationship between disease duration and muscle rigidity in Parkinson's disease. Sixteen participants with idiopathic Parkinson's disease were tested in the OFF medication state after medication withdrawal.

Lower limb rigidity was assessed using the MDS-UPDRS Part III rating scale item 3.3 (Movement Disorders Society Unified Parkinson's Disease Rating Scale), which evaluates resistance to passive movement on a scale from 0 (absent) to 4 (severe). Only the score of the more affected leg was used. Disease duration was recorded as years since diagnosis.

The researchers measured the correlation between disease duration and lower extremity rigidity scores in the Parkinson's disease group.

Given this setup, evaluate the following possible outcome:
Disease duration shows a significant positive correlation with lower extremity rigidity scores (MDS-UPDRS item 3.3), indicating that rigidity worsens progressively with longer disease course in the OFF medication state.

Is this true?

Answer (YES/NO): YES